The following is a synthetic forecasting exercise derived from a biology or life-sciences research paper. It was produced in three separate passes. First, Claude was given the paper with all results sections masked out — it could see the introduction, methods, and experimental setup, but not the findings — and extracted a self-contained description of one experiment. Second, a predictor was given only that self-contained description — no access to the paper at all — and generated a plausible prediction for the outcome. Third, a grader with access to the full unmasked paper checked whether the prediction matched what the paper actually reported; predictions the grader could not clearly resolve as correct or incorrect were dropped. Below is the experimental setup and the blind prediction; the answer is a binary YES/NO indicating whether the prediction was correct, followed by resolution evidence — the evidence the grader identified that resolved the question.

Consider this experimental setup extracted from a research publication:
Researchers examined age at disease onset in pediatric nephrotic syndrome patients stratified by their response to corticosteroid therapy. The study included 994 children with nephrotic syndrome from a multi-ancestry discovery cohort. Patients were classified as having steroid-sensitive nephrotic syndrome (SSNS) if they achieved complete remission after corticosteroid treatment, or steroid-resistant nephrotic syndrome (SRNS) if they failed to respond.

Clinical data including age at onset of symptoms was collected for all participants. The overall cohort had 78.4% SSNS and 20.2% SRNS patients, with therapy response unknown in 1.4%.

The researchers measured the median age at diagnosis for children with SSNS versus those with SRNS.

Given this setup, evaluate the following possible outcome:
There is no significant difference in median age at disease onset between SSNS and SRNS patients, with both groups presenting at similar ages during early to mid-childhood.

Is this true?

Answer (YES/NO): NO